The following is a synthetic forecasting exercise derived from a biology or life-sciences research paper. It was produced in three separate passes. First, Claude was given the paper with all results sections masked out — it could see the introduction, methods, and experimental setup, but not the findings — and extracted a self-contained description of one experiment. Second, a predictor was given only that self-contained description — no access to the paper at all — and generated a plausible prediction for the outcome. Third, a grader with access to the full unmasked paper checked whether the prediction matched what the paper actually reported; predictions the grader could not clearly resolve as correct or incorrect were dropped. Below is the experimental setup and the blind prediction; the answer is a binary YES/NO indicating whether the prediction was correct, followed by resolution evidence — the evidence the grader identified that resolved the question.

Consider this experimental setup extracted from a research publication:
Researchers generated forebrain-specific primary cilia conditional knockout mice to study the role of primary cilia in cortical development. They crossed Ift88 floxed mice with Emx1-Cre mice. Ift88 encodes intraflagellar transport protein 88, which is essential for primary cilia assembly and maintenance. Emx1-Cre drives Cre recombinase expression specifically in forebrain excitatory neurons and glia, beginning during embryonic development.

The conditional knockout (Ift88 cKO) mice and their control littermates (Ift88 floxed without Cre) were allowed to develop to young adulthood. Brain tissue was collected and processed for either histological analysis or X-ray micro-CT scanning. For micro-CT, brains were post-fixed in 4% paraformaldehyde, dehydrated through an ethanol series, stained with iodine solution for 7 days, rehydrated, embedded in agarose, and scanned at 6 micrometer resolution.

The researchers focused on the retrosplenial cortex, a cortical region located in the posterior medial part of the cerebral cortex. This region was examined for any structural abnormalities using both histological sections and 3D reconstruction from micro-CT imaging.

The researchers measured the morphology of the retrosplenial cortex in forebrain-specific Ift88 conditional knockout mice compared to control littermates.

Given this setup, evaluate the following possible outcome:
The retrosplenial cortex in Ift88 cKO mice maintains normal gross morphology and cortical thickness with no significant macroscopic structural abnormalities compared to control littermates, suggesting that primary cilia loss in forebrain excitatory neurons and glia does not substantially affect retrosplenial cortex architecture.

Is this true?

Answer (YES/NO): NO